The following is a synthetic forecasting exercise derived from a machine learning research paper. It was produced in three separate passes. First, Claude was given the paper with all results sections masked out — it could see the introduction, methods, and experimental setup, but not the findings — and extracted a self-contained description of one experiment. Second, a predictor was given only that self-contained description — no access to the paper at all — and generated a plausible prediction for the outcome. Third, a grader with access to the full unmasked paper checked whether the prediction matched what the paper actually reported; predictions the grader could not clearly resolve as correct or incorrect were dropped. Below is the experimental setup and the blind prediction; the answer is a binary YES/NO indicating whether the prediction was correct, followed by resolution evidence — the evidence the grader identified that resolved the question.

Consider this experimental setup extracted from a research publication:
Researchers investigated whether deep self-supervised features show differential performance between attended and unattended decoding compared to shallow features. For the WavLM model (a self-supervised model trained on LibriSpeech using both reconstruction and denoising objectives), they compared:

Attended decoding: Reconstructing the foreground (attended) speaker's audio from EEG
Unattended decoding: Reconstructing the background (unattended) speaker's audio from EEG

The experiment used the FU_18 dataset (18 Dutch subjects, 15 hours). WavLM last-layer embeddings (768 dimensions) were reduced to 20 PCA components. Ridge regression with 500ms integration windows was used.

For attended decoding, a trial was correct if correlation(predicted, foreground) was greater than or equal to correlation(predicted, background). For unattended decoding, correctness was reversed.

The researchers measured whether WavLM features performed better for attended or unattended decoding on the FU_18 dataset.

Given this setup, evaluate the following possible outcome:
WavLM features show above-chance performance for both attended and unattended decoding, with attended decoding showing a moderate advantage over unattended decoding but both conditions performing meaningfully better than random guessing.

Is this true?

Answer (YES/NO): NO